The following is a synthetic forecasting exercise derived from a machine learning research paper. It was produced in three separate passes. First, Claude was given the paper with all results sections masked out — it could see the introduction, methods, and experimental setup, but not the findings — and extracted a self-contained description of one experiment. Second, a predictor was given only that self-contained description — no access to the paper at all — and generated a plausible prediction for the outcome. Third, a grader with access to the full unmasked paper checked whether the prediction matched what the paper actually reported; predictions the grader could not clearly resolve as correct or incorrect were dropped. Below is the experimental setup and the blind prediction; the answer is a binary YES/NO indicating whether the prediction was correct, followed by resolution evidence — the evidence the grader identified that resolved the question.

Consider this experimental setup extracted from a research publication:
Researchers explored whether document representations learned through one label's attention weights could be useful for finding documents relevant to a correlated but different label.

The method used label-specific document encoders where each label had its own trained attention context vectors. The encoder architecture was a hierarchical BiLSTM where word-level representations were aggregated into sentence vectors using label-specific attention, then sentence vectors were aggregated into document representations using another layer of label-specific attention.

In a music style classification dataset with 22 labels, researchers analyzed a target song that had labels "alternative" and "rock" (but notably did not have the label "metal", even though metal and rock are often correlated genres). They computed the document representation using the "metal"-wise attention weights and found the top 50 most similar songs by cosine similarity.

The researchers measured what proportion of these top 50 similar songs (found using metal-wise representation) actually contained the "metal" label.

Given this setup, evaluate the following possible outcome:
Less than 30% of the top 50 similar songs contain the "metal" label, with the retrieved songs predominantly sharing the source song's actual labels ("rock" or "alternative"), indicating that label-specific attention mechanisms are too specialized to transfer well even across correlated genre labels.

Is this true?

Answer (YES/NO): NO